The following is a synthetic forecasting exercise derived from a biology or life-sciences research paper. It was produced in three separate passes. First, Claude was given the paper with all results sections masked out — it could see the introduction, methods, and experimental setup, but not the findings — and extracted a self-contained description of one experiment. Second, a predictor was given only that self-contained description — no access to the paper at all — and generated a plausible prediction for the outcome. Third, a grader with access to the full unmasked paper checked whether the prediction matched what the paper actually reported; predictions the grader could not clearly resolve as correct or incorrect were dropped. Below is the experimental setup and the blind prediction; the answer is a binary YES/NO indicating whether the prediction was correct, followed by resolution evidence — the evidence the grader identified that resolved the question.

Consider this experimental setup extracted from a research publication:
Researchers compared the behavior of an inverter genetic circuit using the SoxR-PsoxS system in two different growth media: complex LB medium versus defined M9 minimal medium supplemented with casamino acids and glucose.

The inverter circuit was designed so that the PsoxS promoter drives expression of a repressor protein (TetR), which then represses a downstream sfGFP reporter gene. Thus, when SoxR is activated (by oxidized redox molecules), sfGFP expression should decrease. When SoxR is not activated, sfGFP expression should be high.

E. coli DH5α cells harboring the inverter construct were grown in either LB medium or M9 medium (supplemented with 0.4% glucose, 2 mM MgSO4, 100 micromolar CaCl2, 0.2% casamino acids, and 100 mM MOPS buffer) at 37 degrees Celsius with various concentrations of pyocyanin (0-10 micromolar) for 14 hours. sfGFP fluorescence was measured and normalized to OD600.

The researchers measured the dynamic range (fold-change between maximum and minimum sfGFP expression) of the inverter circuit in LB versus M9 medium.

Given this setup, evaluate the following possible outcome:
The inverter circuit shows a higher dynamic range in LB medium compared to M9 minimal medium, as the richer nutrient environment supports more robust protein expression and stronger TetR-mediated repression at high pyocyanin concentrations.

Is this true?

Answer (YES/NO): YES